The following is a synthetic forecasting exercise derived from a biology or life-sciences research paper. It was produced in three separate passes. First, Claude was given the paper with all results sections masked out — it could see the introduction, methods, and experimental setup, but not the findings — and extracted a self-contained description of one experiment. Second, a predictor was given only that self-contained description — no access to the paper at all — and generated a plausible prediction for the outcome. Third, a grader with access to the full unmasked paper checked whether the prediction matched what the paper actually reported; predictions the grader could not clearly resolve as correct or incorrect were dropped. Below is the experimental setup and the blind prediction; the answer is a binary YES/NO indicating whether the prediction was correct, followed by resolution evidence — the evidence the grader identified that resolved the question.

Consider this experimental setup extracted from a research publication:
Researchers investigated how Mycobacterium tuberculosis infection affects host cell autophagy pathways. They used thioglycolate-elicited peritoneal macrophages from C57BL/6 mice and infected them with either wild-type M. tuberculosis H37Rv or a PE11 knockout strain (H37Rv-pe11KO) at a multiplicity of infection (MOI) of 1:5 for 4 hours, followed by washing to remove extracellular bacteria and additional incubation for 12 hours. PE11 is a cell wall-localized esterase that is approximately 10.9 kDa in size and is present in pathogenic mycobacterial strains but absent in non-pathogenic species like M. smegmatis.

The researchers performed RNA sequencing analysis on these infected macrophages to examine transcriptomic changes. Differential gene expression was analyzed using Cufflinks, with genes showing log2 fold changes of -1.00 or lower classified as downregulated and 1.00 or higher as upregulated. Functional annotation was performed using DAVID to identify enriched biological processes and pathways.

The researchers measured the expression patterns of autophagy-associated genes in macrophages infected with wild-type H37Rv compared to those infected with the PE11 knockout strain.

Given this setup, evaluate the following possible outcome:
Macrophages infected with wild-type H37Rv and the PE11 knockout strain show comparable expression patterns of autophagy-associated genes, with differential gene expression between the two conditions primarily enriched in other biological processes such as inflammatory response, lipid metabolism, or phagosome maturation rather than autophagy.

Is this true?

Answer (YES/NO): NO